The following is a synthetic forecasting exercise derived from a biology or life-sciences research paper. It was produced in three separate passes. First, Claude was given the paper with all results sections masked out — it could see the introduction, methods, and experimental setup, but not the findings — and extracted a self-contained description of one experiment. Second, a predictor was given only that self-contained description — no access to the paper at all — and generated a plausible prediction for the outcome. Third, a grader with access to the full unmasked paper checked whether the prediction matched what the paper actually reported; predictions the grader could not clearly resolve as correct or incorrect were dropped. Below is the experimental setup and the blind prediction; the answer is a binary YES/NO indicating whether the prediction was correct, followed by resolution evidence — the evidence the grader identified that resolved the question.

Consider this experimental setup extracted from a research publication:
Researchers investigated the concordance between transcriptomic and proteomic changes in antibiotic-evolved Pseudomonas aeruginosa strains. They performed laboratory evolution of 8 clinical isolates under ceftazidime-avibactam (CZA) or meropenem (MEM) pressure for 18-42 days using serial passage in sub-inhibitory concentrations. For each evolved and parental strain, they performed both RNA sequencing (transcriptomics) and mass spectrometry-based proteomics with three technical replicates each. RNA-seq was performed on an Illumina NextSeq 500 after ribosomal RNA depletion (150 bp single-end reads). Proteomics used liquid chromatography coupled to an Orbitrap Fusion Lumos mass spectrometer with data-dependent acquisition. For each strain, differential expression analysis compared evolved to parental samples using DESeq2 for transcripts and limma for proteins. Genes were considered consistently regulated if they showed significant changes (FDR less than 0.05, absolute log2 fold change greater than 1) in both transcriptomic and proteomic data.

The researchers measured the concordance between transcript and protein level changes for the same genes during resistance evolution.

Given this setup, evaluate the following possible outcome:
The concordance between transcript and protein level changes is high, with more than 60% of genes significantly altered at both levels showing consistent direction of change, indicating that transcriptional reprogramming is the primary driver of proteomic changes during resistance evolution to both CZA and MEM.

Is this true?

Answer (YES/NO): NO